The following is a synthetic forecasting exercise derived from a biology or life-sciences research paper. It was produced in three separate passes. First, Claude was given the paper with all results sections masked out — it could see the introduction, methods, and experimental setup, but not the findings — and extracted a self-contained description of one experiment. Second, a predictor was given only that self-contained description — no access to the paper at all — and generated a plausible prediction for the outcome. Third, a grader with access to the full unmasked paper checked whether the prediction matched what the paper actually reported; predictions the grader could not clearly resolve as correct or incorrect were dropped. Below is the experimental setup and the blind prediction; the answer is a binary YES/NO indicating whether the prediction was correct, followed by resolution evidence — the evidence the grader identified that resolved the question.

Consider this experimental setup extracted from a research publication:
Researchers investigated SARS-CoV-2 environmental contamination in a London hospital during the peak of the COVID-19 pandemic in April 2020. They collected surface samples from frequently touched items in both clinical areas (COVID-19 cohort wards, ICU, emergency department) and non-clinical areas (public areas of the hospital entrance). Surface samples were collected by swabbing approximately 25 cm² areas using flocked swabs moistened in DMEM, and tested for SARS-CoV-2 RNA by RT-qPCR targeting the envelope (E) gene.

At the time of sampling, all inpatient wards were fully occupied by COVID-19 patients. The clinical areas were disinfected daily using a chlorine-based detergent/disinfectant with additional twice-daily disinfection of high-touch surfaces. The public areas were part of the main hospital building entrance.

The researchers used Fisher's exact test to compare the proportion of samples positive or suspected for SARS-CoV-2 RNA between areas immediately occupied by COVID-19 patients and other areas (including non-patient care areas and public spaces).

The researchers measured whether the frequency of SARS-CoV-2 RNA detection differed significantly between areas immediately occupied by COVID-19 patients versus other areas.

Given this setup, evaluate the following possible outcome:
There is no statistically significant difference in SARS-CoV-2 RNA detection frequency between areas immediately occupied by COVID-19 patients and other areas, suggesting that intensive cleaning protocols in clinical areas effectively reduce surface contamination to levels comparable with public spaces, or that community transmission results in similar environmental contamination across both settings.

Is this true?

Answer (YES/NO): NO